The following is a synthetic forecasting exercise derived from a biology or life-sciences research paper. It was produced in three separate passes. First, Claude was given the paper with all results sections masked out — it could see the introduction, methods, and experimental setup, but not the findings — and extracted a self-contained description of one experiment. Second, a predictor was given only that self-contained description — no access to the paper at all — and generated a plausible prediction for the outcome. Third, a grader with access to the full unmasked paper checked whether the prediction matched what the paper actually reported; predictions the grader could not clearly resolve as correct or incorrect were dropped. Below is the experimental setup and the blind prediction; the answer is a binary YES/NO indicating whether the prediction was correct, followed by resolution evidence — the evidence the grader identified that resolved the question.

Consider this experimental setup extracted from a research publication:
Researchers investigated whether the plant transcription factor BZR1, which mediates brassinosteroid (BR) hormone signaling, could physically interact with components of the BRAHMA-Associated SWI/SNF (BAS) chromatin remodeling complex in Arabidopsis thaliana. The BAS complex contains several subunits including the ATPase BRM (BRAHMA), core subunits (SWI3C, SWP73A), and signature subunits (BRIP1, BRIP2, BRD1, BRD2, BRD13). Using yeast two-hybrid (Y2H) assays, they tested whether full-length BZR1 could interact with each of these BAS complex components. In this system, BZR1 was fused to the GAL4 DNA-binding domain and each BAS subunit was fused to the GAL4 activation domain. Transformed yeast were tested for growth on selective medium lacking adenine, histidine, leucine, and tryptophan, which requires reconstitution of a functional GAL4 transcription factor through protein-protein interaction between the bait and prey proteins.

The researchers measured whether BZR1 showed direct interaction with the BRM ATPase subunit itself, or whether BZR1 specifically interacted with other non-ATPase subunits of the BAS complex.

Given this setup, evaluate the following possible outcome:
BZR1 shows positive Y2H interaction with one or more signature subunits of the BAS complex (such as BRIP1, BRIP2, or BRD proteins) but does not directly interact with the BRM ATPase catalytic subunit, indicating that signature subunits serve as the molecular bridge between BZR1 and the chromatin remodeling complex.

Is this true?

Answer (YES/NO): NO